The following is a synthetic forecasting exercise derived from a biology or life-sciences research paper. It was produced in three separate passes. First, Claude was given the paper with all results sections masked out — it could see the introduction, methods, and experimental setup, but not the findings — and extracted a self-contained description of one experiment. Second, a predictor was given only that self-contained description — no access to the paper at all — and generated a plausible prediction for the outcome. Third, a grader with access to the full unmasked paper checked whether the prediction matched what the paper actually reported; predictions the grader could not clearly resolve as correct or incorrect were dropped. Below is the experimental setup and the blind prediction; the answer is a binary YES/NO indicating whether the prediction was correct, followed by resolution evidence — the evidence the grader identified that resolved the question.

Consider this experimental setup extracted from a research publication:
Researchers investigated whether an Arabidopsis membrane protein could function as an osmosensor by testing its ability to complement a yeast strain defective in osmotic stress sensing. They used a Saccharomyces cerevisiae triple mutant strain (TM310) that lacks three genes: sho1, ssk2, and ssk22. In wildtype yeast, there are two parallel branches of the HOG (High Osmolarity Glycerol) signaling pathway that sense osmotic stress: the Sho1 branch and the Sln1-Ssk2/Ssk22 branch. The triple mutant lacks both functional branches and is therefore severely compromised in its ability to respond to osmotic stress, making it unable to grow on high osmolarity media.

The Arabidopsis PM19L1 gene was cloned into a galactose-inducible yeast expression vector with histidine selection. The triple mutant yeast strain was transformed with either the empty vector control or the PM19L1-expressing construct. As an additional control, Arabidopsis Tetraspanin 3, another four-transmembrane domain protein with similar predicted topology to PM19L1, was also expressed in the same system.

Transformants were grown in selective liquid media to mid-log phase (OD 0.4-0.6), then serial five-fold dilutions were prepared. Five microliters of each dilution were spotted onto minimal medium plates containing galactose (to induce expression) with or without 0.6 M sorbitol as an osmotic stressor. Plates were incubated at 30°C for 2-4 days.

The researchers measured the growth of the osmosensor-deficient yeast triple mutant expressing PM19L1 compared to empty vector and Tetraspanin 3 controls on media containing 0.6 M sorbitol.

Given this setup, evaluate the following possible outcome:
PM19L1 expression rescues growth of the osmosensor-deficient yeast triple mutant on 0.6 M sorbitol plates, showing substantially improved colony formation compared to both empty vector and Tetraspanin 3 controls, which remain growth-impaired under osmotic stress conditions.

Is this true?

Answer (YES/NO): YES